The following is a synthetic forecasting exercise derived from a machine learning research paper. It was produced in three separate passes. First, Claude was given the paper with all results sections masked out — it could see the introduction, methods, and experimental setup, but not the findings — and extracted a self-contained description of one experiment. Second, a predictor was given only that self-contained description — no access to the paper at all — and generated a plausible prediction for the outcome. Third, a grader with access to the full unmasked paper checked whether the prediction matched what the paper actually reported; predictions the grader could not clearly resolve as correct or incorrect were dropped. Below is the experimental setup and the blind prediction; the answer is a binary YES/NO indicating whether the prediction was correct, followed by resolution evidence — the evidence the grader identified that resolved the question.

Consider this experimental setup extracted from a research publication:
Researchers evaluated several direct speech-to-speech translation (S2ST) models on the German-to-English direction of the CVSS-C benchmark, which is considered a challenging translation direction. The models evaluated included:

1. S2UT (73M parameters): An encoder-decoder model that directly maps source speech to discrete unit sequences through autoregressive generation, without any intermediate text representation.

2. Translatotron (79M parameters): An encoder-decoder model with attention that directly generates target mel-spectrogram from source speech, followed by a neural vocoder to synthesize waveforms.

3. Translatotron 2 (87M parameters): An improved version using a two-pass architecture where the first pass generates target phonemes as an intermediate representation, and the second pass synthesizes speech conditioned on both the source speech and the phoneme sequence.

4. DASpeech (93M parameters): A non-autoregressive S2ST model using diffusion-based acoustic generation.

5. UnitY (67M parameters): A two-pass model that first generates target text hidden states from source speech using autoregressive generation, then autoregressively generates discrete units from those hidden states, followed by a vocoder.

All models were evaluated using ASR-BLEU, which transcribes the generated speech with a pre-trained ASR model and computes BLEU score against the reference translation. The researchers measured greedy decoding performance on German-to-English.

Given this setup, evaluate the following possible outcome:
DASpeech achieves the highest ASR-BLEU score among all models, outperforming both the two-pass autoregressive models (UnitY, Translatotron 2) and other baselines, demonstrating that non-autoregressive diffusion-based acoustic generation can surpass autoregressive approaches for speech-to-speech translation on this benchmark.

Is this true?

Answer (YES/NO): NO